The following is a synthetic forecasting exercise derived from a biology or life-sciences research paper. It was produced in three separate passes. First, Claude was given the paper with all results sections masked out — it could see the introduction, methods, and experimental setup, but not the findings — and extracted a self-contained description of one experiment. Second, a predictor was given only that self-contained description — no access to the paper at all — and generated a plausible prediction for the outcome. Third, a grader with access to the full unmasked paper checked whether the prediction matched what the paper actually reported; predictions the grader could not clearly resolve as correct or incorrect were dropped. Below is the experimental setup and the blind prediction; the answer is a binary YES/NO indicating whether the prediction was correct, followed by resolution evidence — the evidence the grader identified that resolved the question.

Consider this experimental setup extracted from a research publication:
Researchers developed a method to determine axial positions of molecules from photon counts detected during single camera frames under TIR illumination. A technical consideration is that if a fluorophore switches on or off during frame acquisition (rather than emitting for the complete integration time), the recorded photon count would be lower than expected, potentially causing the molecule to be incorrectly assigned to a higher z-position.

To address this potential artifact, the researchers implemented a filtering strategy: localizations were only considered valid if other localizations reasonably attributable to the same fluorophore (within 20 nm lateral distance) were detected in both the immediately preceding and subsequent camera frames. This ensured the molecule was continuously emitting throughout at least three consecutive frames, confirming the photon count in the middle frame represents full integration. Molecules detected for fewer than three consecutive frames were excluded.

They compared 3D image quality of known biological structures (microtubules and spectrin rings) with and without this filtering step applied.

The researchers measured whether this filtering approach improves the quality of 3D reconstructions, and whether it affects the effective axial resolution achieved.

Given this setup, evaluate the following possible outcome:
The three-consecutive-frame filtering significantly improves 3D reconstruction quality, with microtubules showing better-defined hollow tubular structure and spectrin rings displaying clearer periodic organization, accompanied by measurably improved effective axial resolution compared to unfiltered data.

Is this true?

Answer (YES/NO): NO